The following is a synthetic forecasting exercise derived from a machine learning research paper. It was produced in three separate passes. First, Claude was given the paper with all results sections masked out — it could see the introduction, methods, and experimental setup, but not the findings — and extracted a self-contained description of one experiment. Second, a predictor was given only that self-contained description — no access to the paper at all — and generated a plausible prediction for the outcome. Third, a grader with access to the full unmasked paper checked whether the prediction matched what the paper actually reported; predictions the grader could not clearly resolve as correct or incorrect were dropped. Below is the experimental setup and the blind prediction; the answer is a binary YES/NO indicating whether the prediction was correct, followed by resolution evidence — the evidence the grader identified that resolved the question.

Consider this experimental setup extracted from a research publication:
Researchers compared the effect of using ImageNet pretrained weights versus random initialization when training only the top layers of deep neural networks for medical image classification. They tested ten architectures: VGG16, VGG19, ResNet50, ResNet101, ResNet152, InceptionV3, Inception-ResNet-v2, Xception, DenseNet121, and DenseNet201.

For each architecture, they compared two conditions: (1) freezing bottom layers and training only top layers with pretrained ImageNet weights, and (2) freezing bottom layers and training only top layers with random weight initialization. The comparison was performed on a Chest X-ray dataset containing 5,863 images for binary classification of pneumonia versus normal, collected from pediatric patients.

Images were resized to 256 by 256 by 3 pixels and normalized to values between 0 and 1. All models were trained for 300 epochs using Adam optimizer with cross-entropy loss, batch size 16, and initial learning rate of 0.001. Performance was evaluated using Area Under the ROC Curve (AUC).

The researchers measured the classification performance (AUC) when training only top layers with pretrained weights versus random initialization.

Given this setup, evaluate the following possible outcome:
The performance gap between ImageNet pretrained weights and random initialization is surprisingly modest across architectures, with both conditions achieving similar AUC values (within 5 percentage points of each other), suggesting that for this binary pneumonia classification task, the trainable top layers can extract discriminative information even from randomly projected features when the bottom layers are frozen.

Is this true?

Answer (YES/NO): YES